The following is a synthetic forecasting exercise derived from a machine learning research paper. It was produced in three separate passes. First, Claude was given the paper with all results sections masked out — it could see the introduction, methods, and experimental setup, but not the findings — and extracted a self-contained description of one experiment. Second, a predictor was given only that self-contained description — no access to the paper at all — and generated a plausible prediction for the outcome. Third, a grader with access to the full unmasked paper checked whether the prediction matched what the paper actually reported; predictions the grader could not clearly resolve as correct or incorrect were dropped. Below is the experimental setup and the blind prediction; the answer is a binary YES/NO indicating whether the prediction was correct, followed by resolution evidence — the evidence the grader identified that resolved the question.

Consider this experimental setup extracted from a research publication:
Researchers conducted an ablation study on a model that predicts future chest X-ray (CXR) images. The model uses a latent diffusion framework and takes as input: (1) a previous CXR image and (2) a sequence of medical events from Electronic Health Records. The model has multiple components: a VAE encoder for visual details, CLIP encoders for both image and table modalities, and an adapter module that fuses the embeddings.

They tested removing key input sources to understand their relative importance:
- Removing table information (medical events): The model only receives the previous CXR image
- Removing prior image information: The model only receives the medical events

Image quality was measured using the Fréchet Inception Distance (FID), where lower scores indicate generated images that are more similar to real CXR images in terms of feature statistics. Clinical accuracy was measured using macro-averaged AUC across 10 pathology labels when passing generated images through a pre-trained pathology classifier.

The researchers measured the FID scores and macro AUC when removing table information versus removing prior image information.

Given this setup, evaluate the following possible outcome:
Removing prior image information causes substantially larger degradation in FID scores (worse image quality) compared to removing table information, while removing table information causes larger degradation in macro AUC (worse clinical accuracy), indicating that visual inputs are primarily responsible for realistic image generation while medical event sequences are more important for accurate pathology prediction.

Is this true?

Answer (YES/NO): NO